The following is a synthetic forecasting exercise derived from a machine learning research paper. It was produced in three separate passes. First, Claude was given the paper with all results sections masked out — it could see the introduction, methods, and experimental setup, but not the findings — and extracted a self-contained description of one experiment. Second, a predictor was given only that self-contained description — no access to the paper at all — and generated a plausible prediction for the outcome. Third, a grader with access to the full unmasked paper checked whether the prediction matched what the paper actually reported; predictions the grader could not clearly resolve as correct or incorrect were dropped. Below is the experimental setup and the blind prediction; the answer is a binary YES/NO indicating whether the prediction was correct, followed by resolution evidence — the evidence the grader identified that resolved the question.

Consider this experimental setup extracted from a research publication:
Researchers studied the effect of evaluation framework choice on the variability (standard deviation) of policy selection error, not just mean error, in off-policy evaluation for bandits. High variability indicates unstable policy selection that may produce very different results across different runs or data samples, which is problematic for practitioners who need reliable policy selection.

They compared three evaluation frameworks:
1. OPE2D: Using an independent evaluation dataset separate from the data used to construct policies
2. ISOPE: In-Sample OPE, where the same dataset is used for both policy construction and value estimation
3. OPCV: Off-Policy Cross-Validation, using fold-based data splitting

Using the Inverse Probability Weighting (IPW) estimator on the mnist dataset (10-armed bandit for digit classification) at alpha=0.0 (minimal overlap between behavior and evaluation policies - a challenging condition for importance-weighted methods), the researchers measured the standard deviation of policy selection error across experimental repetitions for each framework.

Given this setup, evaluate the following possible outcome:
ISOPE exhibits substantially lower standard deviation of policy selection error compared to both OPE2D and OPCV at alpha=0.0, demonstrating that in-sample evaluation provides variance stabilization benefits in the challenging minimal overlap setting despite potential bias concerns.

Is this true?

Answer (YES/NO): NO